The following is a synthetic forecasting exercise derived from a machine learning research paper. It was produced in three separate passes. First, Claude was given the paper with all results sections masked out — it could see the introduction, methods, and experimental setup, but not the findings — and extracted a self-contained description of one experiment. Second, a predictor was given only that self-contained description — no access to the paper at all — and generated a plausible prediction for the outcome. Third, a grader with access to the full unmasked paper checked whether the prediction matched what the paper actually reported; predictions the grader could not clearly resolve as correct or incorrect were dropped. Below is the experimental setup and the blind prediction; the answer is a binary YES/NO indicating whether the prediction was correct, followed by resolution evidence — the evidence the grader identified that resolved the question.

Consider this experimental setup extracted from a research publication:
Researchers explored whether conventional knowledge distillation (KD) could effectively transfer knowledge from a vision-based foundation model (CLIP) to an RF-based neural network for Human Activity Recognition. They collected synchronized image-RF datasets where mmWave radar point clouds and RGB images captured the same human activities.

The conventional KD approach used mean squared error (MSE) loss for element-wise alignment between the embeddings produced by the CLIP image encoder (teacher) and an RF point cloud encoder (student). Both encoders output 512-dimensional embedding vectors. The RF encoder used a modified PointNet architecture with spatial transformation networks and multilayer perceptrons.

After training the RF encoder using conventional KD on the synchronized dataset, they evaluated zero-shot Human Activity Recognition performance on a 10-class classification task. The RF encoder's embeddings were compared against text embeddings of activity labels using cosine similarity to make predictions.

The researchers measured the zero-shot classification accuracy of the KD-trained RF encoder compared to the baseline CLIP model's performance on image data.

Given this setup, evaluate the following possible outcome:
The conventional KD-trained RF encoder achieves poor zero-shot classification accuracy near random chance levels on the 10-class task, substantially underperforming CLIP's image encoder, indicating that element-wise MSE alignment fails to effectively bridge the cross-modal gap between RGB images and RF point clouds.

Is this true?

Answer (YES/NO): NO